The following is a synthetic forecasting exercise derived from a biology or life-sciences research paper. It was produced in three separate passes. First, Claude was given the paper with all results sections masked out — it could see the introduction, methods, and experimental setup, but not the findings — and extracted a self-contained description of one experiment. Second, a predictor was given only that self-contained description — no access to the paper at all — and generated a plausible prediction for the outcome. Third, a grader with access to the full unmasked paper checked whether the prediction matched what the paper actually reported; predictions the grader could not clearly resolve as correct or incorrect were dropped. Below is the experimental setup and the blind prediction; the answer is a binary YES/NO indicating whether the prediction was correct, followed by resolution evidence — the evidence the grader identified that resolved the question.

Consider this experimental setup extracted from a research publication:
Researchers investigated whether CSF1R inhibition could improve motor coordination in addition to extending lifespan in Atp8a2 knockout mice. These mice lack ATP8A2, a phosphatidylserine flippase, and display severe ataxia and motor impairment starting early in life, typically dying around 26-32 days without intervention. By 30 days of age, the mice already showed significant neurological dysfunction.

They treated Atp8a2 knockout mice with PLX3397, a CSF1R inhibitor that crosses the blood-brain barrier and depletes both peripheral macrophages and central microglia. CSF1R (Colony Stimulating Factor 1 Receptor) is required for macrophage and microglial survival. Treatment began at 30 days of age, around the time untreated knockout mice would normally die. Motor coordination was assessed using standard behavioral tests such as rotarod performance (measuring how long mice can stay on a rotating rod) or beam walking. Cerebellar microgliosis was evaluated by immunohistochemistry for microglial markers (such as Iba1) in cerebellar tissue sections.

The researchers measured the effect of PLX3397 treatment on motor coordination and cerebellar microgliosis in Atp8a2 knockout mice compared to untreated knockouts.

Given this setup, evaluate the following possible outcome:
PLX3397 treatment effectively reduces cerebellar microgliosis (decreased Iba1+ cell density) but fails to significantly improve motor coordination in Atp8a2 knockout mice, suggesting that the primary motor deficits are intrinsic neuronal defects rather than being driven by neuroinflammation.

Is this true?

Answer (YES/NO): NO